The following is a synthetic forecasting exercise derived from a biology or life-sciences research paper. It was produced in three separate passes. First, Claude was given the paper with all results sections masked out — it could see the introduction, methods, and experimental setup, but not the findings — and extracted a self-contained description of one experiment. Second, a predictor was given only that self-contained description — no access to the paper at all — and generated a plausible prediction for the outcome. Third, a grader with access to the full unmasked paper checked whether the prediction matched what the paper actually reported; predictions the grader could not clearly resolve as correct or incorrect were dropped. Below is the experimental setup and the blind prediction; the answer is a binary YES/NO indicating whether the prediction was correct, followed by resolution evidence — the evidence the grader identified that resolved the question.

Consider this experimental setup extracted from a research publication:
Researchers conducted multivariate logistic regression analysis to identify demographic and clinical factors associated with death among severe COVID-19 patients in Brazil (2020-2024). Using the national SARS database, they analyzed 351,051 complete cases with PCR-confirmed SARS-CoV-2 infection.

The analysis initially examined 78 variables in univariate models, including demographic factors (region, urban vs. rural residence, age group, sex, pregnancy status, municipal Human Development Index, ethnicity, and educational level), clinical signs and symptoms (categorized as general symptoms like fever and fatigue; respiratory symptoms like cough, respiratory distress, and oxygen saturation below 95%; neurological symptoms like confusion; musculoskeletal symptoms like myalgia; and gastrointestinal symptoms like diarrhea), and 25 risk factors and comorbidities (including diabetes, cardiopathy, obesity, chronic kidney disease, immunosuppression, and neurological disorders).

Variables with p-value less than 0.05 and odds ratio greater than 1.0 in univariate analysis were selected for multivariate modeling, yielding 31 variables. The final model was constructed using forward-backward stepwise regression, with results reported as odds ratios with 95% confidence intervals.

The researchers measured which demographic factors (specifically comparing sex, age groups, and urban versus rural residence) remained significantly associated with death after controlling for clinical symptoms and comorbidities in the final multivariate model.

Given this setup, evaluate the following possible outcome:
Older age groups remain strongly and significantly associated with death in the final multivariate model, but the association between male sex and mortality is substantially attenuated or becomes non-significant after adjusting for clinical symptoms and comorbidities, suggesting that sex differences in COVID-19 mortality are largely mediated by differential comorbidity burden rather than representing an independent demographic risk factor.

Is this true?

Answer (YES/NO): NO